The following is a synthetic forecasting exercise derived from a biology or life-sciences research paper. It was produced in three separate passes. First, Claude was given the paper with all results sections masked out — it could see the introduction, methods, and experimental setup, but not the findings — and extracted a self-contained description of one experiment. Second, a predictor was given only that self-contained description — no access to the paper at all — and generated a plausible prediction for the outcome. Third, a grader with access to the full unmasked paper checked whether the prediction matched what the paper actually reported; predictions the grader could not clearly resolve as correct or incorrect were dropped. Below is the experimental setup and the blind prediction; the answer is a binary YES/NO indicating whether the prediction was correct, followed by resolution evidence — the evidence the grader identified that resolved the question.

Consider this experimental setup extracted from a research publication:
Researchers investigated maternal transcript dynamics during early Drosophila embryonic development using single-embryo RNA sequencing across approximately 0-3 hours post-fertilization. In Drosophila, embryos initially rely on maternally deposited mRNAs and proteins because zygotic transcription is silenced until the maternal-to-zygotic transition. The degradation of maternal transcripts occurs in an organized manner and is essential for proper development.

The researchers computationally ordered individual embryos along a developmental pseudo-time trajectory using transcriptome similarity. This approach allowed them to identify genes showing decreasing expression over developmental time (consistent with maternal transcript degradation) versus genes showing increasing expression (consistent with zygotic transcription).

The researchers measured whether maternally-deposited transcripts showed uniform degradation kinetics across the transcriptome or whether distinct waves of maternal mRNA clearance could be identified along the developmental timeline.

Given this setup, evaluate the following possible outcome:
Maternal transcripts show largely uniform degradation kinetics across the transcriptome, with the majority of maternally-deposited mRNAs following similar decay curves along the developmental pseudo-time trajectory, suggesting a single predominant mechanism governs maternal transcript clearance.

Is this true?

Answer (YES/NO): YES